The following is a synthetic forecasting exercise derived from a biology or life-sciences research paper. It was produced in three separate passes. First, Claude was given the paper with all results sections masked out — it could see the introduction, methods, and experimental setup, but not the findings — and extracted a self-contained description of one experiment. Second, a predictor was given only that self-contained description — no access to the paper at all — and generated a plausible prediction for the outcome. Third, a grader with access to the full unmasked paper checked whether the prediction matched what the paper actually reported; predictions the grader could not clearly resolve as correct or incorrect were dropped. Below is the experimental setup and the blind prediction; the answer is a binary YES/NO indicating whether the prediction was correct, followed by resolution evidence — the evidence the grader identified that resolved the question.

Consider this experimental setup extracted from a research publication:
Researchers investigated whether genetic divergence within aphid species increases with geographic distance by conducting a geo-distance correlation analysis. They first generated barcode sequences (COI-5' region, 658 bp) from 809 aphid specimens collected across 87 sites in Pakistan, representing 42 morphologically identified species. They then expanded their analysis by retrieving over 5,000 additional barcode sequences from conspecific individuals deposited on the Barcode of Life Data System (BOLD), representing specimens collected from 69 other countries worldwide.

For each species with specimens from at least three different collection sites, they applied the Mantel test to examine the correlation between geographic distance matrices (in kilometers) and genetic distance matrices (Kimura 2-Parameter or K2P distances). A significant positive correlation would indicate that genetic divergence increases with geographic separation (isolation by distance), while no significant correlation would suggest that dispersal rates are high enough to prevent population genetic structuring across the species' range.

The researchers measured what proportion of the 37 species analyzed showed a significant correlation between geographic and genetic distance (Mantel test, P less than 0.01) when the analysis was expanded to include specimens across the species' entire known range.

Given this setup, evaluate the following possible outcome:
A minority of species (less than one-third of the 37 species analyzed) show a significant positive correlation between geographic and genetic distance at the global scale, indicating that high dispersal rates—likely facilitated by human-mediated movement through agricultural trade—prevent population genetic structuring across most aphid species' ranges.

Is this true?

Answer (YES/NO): NO